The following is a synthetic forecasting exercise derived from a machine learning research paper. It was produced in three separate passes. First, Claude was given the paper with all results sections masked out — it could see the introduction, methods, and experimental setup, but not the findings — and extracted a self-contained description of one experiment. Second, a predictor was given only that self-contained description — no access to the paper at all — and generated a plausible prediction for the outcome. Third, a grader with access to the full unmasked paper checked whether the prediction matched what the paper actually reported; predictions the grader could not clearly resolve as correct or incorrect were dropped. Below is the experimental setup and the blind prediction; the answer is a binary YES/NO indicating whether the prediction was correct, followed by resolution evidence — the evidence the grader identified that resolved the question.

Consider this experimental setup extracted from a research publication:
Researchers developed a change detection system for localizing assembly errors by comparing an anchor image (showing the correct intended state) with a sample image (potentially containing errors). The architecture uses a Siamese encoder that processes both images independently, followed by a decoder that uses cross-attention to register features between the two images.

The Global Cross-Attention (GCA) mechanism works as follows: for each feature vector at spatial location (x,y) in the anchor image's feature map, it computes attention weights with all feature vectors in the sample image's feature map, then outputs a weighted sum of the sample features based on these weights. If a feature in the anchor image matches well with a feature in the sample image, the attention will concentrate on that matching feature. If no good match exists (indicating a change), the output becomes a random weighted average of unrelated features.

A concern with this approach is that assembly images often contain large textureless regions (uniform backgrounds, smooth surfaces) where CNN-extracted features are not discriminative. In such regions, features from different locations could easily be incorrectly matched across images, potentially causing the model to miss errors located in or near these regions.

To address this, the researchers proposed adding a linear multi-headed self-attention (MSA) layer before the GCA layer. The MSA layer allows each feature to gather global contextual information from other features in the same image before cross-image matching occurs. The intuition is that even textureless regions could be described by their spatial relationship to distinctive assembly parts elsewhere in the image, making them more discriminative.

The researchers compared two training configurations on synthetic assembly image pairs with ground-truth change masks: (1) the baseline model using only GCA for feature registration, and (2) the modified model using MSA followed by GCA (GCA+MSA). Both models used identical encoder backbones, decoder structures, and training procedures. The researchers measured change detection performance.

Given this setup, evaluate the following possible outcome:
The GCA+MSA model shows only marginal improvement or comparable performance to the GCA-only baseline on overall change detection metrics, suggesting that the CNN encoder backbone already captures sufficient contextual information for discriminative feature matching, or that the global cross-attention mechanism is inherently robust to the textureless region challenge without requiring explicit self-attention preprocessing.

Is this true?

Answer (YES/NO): NO